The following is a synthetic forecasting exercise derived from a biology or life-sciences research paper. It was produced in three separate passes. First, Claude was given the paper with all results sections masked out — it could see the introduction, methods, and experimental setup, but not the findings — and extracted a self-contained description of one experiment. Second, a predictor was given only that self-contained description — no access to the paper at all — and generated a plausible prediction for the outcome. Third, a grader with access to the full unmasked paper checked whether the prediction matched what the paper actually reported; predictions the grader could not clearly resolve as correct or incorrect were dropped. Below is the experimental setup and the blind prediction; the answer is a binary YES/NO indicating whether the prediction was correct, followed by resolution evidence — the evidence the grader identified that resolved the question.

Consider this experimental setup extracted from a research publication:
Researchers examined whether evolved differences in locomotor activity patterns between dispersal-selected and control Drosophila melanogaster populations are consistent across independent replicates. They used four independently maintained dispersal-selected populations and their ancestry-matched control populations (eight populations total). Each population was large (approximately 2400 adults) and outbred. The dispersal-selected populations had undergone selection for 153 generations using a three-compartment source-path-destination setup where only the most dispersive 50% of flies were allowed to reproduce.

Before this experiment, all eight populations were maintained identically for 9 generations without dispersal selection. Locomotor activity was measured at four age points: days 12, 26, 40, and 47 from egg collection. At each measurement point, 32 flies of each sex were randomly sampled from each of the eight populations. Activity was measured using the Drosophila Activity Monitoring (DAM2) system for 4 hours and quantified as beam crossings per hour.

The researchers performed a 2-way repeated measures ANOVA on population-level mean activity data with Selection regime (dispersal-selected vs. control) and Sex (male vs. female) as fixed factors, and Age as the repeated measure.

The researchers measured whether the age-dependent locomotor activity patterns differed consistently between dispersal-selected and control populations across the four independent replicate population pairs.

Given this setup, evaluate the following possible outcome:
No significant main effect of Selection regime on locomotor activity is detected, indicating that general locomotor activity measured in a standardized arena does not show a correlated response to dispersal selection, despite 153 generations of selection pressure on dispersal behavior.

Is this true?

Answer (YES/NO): NO